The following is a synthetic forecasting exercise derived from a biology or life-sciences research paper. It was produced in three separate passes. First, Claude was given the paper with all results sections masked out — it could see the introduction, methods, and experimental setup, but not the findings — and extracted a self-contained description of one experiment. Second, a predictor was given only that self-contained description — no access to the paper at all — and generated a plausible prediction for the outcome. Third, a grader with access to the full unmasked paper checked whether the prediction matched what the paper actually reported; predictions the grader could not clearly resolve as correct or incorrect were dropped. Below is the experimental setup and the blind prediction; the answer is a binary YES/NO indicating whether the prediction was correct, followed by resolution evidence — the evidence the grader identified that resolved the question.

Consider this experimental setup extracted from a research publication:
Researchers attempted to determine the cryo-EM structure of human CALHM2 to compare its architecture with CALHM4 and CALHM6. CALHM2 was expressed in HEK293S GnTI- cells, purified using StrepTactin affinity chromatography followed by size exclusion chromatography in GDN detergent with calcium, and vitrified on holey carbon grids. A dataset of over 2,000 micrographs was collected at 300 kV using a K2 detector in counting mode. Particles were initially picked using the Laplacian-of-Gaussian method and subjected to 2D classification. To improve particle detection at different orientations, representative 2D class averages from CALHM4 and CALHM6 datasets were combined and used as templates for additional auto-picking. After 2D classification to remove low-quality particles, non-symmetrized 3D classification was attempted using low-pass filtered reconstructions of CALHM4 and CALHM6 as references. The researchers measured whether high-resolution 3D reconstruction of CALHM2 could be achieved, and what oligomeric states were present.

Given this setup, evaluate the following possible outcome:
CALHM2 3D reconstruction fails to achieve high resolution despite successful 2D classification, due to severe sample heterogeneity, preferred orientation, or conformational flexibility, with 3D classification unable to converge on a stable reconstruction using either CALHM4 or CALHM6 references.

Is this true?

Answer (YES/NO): YES